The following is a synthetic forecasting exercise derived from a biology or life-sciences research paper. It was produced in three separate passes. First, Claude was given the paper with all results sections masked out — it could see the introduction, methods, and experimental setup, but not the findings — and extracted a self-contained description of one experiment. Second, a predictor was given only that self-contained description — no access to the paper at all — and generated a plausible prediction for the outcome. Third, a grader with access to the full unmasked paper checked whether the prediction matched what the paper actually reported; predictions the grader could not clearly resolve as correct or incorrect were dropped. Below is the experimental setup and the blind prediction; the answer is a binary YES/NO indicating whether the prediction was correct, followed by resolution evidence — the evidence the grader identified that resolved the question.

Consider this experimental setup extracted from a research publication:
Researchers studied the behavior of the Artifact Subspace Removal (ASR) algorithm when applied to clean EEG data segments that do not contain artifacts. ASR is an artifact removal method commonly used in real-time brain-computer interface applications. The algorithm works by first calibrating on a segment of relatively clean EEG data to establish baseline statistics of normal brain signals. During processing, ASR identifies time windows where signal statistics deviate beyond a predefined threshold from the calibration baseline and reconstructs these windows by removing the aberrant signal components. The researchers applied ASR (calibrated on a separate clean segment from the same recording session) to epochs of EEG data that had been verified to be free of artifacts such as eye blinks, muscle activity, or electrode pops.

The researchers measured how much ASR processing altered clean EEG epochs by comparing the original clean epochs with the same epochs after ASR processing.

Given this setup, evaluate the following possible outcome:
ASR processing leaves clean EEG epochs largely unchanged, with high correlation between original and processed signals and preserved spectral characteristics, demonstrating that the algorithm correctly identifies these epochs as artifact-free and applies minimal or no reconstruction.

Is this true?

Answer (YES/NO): NO